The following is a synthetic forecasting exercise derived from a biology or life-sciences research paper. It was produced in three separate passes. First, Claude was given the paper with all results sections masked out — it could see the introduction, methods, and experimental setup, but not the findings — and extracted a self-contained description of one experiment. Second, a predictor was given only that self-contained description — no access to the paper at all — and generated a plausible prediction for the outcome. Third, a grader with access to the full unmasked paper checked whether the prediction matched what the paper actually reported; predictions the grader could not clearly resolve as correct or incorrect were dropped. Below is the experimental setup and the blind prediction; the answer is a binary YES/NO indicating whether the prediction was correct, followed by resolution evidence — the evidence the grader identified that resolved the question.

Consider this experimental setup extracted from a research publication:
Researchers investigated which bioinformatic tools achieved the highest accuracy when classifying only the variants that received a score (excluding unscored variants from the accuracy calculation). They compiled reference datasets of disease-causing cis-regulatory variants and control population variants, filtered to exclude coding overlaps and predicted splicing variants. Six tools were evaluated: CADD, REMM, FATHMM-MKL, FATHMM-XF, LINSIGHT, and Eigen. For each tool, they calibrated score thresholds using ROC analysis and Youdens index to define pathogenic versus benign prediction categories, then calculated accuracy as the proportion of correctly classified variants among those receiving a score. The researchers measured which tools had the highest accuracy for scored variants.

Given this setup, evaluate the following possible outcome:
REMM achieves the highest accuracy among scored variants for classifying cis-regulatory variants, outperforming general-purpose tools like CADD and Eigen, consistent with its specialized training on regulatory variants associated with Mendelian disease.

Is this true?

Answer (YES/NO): NO